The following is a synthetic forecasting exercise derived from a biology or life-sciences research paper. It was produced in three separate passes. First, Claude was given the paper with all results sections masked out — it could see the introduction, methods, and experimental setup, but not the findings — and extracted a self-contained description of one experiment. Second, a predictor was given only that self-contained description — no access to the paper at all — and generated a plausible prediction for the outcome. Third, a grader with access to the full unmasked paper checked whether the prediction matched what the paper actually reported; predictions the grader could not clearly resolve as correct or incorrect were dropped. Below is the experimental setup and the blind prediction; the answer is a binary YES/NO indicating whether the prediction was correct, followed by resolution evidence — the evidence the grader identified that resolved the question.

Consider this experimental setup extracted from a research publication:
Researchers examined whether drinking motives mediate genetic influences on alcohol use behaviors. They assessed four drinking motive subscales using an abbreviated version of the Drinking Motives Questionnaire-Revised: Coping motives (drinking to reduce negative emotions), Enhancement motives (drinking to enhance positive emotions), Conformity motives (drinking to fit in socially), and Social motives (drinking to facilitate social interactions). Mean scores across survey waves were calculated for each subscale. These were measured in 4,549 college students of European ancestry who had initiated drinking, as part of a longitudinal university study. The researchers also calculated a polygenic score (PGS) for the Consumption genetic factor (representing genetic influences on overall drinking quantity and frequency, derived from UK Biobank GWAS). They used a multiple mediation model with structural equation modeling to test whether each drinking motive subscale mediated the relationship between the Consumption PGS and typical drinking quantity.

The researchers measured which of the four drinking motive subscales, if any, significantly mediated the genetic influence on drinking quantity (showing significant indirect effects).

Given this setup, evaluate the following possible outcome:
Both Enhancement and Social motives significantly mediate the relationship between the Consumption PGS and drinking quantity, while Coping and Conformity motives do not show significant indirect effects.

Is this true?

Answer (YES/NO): NO